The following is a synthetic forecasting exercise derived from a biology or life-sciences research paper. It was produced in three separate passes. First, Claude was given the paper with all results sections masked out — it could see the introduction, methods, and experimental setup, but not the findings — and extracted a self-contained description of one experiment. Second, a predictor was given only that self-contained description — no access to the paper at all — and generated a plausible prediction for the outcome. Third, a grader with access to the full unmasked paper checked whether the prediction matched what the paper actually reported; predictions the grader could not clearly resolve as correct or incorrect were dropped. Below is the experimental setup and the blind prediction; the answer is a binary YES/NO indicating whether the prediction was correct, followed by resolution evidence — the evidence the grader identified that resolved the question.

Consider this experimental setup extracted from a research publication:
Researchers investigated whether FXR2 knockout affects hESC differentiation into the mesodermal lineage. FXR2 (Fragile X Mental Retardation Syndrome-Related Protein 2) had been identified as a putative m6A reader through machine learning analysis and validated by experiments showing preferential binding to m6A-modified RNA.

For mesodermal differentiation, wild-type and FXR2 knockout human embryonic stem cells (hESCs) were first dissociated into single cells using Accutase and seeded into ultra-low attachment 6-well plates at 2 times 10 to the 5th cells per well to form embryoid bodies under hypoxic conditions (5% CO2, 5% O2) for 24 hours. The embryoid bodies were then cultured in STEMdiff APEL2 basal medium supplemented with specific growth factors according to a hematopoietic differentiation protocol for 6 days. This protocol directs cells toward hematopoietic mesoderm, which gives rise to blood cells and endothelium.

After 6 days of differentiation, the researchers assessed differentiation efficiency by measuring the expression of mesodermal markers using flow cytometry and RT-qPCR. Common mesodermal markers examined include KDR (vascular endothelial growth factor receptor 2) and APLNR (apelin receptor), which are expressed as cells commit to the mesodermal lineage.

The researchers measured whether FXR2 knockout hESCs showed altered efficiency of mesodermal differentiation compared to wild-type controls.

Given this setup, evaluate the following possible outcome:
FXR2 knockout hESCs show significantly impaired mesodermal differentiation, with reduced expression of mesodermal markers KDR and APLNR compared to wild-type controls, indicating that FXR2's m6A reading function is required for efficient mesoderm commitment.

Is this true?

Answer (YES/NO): NO